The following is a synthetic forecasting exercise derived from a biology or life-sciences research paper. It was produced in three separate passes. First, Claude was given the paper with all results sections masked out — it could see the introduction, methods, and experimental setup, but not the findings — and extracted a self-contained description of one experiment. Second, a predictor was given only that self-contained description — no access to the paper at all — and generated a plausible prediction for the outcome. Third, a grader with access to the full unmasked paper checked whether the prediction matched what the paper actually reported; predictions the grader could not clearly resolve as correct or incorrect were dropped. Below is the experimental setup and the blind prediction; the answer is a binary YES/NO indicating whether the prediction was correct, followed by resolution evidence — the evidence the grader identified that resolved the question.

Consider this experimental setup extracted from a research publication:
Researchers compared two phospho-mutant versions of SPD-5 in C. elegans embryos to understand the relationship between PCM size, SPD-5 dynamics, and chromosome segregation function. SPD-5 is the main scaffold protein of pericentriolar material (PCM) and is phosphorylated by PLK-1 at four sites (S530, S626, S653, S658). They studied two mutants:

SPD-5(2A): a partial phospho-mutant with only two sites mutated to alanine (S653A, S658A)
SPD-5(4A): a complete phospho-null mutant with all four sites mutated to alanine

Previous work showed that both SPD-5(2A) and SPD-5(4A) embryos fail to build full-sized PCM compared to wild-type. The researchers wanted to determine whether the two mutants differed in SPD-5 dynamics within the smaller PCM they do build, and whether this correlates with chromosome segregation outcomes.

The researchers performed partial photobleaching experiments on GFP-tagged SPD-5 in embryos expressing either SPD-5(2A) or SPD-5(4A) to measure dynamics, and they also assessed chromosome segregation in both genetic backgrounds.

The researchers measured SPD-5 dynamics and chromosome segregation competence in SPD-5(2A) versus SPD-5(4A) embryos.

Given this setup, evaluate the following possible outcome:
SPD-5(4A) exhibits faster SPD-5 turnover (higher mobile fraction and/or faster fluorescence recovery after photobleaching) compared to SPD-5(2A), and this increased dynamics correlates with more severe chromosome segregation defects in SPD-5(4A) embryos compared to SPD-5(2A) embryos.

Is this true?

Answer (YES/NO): YES